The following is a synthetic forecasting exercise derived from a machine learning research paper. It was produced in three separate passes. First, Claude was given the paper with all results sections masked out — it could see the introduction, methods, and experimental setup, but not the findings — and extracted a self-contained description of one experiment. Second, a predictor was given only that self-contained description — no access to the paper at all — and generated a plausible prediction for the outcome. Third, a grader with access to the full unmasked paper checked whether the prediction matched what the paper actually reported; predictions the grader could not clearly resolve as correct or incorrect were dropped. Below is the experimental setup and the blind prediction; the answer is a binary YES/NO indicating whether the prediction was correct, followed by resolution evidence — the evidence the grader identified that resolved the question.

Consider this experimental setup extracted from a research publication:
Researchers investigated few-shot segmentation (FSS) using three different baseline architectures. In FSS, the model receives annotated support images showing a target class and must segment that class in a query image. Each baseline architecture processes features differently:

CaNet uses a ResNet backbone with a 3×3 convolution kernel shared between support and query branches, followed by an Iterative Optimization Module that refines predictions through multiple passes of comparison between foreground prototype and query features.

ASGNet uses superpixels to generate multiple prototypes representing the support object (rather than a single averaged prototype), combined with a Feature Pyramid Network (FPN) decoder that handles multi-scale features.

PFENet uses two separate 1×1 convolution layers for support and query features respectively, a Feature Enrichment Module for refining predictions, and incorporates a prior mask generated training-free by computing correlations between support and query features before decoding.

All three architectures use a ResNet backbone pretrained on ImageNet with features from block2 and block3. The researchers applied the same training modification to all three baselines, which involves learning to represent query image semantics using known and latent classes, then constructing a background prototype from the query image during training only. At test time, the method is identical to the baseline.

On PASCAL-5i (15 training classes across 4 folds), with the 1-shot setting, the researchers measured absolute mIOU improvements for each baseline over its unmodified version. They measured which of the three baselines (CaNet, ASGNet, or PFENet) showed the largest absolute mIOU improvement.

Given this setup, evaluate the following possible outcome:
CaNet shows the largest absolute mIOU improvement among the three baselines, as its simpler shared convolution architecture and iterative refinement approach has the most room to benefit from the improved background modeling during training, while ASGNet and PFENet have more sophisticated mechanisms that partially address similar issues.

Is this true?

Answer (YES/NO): NO